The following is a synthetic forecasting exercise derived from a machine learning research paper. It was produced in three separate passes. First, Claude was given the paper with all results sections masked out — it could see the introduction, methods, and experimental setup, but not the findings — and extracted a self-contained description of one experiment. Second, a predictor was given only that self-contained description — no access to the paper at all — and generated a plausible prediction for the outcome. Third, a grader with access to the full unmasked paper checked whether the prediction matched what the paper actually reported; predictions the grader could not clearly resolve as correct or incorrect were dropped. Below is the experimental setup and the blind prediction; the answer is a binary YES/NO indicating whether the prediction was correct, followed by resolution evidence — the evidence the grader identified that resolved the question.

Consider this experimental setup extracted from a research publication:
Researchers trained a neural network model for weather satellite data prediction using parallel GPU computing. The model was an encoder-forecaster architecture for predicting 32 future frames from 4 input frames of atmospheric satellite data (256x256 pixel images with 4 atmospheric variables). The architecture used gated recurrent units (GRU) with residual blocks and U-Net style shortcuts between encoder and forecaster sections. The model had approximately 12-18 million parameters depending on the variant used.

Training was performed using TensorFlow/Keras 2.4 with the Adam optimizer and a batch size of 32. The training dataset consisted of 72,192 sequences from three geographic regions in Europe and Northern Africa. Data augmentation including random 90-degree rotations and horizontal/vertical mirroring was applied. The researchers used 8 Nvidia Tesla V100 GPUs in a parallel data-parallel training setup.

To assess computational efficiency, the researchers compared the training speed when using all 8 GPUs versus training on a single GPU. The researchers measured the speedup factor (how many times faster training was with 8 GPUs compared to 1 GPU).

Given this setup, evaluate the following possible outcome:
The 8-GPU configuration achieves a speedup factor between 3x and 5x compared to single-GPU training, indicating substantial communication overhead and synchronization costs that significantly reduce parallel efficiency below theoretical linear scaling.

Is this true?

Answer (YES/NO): YES